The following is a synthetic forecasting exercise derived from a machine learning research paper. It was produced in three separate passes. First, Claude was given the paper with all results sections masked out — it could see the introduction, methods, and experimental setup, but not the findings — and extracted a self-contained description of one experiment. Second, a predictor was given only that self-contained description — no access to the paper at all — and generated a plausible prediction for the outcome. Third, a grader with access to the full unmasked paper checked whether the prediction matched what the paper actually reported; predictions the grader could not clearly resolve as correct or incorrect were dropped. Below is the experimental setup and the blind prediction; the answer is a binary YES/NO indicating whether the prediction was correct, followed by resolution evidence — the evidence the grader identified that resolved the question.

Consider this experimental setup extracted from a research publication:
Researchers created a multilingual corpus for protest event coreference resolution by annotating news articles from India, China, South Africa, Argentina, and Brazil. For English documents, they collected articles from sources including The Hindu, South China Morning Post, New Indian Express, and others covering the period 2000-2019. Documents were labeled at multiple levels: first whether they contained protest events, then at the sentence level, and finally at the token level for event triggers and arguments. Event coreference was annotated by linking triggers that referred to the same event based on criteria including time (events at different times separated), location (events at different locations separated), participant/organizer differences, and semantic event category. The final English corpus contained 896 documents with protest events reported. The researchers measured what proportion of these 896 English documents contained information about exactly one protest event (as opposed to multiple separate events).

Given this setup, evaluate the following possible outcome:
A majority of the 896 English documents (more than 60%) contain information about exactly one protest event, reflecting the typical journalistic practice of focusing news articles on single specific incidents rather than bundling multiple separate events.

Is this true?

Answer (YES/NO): NO